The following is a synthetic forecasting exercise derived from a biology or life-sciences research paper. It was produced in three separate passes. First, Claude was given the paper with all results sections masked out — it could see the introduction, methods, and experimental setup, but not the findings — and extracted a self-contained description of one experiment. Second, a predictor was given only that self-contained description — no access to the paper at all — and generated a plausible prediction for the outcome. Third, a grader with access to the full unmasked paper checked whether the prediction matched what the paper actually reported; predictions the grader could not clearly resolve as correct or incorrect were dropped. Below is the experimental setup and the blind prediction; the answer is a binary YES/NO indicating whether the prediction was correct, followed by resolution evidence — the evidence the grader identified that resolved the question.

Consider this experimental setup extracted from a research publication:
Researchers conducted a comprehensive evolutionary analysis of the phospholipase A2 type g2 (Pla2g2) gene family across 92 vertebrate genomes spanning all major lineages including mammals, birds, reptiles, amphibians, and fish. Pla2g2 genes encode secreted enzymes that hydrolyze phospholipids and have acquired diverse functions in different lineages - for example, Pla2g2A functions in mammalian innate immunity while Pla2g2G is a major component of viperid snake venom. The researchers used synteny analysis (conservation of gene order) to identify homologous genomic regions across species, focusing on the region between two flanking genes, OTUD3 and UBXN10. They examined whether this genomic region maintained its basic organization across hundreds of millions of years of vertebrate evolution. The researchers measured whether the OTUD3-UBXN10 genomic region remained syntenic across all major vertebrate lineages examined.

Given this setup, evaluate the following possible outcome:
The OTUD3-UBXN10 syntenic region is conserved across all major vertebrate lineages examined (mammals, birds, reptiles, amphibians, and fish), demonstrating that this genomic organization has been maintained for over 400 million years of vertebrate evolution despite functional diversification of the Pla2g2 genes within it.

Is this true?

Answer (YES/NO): NO